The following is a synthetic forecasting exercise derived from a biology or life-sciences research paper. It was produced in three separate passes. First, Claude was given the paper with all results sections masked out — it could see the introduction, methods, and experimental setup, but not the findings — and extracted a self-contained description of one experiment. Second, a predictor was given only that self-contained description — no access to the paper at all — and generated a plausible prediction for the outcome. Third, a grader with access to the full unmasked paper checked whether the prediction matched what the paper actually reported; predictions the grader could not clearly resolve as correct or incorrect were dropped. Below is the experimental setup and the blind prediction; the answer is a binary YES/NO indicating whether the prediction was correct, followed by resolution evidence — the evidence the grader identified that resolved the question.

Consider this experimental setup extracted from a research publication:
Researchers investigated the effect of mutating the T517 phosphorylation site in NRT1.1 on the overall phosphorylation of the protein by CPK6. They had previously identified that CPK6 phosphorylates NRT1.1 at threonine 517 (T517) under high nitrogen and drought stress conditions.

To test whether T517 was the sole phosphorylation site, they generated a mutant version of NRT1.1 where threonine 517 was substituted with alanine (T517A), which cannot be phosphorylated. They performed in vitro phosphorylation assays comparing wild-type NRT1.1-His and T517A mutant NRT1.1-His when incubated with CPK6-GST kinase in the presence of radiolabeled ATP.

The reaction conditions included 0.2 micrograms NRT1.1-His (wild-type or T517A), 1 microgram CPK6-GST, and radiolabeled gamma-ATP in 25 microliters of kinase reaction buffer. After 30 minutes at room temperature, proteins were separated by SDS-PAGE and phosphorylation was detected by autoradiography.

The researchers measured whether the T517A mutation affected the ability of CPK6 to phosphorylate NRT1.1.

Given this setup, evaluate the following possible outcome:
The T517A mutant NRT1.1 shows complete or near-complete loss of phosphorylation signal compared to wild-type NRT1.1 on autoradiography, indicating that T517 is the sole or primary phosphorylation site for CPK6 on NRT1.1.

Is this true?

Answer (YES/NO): YES